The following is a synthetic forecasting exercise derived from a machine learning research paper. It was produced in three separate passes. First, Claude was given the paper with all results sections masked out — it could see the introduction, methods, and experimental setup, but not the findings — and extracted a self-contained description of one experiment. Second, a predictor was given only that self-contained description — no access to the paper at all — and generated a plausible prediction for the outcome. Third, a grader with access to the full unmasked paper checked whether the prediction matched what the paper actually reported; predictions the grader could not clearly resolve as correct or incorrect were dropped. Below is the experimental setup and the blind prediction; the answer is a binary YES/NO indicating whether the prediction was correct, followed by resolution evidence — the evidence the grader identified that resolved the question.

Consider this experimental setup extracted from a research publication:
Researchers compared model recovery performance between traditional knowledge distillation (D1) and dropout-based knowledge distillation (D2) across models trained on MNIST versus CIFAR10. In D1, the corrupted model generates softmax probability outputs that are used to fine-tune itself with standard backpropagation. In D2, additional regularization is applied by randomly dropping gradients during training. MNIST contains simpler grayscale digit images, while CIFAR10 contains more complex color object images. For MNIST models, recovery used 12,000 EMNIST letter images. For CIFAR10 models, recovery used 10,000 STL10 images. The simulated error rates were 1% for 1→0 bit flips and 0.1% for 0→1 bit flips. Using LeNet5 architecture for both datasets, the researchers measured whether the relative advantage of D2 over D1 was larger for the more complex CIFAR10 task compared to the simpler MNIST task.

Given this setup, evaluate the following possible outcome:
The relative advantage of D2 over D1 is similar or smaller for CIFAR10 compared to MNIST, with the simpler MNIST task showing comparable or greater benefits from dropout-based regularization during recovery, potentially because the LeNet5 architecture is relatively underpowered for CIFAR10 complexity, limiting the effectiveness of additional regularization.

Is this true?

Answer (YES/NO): NO